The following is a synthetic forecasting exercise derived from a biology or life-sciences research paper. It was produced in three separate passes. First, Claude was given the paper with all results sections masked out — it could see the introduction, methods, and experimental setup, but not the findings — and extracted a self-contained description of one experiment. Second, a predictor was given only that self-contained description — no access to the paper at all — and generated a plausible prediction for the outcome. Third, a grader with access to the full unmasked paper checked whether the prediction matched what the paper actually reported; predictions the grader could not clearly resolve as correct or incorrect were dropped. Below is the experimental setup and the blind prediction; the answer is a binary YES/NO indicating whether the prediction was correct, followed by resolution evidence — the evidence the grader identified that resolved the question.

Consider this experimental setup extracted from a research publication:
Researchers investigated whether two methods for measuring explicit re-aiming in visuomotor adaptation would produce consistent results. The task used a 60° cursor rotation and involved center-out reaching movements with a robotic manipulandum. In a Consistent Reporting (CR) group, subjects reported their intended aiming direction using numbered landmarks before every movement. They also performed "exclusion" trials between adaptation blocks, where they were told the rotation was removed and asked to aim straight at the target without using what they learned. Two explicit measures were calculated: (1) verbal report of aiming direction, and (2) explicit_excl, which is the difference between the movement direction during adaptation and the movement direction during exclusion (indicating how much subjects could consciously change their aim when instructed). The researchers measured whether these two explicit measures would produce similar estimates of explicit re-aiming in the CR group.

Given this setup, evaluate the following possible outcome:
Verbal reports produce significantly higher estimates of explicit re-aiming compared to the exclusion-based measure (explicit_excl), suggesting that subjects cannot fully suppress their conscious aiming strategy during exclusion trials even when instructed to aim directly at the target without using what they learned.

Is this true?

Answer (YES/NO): NO